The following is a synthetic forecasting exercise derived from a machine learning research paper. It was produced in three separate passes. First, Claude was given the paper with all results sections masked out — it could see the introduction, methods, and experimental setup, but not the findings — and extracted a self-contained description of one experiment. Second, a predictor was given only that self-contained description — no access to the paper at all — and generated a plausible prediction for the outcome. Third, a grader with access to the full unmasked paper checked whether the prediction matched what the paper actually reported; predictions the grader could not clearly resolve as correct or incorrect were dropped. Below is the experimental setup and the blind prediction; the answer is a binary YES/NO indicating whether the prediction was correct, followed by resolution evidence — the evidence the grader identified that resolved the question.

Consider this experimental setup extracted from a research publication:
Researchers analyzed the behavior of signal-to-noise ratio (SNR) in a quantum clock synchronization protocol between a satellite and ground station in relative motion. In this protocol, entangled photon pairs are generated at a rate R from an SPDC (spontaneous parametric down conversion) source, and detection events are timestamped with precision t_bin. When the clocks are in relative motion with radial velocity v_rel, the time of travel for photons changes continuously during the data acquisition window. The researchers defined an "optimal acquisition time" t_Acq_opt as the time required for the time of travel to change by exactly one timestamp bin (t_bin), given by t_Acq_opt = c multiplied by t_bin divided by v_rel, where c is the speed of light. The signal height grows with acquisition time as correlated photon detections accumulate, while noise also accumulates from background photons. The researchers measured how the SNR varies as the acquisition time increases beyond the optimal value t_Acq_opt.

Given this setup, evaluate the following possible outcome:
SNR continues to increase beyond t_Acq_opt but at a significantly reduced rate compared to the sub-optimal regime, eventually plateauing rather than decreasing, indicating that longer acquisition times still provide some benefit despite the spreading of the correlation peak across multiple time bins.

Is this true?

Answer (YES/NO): NO